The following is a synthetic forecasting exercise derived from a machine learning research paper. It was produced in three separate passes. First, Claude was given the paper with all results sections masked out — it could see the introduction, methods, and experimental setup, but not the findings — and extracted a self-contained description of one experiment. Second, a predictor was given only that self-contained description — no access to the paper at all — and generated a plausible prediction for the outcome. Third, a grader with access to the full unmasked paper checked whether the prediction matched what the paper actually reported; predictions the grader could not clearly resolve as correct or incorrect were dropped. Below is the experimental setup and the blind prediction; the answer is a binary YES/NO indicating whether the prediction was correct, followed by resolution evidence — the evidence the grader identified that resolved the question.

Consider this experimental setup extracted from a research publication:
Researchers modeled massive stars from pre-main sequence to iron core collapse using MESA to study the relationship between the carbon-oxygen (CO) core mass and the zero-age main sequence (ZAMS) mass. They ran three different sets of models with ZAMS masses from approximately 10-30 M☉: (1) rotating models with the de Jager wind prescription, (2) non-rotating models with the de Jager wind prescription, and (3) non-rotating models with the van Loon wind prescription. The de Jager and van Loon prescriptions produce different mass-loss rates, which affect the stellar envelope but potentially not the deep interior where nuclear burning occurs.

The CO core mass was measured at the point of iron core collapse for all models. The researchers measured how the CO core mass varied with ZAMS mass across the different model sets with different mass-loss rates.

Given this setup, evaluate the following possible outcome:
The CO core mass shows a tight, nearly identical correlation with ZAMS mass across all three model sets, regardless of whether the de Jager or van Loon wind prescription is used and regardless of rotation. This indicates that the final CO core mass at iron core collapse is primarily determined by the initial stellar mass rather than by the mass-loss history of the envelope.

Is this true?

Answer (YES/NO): YES